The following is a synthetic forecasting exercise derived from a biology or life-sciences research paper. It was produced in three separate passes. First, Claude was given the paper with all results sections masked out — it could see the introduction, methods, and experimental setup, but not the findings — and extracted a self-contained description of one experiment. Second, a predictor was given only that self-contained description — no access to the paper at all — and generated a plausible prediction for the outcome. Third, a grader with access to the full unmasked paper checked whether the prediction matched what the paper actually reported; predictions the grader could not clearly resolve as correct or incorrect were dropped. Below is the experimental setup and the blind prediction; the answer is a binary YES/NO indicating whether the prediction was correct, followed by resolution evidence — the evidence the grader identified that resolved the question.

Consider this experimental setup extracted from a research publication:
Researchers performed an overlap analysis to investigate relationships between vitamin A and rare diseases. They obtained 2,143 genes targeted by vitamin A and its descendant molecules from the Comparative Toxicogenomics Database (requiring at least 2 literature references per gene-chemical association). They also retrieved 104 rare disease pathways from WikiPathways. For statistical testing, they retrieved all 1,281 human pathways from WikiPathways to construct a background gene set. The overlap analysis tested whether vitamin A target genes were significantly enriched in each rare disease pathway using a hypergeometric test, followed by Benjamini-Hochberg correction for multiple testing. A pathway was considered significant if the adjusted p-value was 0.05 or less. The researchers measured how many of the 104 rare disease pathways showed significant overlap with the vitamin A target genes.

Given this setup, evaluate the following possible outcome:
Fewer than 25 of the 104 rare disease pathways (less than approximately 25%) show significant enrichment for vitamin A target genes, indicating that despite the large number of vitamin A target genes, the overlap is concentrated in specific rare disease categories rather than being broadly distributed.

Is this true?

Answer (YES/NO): NO